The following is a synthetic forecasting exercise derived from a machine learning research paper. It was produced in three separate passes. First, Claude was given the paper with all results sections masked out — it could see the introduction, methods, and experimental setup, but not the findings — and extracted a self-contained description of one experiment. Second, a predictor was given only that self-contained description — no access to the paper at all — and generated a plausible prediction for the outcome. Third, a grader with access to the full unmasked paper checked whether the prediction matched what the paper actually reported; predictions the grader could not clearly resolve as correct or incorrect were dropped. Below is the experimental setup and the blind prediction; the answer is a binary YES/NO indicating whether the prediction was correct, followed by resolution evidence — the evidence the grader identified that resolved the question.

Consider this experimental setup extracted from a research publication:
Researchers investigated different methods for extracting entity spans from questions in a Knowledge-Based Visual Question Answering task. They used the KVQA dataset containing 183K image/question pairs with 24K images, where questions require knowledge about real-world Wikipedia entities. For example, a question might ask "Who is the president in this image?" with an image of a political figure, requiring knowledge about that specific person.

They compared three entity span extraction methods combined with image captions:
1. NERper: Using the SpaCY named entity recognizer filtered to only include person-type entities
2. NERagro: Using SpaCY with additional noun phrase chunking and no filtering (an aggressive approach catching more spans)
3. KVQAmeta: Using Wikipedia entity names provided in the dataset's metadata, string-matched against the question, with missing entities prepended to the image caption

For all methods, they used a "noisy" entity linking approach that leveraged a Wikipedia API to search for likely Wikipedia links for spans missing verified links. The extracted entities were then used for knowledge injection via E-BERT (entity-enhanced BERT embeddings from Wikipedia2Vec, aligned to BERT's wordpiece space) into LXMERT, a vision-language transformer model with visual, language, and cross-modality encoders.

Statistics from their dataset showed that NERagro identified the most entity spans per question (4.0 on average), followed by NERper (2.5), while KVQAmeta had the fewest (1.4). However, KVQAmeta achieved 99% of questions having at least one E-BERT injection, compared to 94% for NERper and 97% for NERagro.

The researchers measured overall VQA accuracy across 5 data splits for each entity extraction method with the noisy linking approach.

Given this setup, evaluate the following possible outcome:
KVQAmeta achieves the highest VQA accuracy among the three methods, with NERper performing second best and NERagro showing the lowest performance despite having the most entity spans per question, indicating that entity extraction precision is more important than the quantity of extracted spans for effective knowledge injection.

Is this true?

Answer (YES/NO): NO